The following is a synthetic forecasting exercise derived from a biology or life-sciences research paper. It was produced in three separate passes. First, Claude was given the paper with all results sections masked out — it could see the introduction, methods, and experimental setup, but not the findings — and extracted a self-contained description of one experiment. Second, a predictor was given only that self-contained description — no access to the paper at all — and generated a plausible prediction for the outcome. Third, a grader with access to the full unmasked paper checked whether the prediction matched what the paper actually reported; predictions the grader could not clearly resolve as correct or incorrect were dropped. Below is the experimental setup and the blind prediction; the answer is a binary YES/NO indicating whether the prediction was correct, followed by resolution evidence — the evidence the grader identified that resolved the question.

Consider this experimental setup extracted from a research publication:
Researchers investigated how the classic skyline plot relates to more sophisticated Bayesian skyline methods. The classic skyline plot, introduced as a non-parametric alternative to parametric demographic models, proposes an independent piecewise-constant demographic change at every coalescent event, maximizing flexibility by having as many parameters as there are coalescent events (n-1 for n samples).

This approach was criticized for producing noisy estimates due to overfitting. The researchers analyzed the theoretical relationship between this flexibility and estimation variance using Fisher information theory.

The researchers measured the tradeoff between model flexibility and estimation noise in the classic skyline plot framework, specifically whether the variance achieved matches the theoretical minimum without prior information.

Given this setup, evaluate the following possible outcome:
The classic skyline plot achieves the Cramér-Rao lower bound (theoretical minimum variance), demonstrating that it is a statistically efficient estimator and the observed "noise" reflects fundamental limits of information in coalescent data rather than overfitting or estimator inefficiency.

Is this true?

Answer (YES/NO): YES